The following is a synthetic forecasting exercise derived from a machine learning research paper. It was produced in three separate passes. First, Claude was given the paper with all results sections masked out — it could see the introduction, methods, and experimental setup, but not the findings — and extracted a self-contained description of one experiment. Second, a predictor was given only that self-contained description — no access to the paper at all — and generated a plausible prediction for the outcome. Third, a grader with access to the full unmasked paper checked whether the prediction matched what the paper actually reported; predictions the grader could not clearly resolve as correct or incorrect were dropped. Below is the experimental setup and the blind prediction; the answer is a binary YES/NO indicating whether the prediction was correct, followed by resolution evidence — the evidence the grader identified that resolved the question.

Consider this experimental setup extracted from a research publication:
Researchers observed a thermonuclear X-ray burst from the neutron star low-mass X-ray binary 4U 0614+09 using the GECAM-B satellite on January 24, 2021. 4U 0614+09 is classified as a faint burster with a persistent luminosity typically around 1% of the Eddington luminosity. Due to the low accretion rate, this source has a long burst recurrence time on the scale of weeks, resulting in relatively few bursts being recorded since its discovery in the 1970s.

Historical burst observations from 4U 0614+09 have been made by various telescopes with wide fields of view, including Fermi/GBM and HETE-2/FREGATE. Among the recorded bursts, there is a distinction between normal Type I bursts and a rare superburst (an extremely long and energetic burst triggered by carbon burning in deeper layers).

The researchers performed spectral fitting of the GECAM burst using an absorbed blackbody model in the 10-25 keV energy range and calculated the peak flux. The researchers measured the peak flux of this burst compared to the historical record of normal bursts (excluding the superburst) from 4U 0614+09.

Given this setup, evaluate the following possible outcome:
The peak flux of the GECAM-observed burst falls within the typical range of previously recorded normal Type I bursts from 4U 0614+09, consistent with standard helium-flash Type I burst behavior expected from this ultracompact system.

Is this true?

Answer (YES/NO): NO